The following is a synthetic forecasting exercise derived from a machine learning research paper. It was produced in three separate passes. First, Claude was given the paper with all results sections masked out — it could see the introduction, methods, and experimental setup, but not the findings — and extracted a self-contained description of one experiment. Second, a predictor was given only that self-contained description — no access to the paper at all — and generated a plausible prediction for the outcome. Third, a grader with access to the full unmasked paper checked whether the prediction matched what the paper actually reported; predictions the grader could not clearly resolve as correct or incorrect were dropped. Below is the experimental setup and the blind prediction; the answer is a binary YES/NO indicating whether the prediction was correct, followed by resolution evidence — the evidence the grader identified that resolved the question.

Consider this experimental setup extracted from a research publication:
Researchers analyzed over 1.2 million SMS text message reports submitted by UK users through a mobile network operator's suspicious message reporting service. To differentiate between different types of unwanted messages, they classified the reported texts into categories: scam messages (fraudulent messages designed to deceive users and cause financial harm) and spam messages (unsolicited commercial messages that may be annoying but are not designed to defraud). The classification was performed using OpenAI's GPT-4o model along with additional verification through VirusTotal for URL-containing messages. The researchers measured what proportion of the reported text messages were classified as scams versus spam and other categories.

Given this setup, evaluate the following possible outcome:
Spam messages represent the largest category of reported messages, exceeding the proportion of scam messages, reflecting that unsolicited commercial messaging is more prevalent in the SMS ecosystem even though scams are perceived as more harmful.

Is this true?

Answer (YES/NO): NO